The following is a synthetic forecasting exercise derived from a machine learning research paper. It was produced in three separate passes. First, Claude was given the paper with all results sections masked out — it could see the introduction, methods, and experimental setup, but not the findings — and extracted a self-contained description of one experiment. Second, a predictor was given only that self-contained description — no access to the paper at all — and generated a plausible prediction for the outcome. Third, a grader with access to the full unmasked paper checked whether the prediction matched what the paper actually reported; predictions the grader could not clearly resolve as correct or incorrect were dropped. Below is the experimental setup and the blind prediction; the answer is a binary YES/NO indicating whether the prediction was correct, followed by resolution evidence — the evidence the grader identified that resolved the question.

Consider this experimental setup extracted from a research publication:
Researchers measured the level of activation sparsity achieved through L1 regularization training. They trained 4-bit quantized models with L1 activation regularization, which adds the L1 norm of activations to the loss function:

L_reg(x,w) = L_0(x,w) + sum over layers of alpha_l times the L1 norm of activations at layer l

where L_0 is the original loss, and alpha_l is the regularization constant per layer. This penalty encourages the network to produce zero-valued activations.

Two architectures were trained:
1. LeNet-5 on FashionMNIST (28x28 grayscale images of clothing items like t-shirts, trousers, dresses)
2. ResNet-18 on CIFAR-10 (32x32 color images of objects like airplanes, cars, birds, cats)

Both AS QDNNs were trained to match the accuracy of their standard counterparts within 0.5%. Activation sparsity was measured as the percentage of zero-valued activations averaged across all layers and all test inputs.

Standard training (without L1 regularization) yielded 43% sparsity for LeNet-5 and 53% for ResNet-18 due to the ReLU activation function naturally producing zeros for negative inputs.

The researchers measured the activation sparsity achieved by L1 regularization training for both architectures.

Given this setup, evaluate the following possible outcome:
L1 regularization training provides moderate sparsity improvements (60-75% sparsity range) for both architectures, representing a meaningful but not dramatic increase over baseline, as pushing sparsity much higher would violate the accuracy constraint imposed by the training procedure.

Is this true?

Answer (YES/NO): NO